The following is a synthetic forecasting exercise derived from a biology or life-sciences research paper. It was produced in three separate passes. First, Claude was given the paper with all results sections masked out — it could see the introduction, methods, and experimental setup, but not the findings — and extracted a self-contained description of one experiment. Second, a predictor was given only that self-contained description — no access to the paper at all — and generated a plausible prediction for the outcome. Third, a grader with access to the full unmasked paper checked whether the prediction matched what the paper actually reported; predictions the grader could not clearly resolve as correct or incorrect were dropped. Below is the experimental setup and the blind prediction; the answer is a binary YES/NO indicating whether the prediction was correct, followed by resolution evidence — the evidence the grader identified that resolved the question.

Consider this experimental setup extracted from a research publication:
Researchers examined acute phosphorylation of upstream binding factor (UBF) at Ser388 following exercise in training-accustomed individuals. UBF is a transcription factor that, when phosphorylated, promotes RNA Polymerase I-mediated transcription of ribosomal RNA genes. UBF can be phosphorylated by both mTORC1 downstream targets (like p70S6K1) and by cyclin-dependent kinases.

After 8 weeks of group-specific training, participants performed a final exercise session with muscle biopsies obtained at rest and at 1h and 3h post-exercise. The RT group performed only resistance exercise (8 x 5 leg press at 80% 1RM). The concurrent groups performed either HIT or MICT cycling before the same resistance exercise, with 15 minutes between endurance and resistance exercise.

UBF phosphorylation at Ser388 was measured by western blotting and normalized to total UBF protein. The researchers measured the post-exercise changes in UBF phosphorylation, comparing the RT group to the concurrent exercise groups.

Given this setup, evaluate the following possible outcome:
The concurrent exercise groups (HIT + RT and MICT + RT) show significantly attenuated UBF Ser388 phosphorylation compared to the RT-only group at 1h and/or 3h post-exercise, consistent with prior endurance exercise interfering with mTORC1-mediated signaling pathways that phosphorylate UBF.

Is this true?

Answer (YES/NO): YES